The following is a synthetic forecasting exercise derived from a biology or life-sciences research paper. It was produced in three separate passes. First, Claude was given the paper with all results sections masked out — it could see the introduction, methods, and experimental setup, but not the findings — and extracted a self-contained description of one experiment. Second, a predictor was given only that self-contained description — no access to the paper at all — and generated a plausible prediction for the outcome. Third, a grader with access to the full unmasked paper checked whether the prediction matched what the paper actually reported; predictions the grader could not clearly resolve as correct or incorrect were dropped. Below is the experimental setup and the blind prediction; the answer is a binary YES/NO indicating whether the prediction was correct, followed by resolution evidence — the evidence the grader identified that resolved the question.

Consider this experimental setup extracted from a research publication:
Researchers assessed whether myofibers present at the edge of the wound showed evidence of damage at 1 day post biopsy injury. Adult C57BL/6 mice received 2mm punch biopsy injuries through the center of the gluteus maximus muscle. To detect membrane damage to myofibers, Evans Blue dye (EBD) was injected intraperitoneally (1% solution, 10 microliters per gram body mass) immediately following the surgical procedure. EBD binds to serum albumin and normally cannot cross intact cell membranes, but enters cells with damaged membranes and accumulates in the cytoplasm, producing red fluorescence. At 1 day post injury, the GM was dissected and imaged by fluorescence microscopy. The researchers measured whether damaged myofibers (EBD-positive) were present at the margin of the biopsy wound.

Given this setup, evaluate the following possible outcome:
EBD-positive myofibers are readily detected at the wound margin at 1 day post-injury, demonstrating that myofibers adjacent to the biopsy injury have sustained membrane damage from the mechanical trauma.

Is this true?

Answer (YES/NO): NO